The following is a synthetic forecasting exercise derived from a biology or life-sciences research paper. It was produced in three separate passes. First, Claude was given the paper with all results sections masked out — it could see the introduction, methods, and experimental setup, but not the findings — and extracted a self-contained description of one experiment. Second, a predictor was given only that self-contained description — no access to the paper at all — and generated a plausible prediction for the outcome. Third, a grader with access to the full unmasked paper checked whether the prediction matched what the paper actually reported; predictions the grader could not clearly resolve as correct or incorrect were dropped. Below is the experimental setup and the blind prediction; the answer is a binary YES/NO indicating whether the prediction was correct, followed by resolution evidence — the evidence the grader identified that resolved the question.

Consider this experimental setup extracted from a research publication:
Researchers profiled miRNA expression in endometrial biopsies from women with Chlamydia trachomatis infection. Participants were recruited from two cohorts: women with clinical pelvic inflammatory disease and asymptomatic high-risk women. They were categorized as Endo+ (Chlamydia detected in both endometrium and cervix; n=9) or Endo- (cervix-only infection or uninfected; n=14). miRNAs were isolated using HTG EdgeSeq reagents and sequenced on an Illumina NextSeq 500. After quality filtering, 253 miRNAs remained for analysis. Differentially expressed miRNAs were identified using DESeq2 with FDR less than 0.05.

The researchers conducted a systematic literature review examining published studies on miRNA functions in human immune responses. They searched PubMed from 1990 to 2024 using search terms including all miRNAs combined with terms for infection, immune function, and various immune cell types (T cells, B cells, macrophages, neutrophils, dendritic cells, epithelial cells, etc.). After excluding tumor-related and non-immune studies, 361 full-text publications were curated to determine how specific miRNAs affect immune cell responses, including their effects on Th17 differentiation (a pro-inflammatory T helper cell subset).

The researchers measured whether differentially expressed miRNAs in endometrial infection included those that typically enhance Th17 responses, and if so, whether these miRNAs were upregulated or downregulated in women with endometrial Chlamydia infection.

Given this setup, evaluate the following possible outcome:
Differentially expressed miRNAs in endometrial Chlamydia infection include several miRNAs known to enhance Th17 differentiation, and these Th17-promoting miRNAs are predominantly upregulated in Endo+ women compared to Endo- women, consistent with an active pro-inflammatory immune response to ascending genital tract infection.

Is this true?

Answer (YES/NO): NO